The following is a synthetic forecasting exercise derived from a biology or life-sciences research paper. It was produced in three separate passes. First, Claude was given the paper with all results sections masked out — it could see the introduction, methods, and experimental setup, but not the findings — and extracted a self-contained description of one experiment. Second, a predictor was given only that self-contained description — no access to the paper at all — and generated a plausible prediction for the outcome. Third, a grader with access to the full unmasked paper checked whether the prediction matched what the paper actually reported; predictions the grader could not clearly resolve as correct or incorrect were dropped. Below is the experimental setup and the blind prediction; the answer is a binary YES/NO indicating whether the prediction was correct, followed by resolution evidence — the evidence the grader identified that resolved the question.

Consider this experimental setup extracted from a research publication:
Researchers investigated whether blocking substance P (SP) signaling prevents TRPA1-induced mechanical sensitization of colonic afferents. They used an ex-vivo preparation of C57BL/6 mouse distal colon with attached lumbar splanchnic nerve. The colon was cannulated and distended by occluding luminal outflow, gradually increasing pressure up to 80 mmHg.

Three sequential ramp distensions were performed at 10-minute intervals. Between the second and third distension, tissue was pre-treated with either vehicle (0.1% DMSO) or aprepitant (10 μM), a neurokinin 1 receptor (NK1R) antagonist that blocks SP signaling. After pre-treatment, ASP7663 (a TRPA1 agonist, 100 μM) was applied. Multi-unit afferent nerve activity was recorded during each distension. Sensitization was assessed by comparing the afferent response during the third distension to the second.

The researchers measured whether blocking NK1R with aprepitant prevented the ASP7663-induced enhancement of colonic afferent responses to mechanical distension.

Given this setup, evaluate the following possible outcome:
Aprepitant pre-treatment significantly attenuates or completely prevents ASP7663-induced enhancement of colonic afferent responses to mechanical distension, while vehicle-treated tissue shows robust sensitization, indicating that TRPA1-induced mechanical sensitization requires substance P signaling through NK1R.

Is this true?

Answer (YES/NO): YES